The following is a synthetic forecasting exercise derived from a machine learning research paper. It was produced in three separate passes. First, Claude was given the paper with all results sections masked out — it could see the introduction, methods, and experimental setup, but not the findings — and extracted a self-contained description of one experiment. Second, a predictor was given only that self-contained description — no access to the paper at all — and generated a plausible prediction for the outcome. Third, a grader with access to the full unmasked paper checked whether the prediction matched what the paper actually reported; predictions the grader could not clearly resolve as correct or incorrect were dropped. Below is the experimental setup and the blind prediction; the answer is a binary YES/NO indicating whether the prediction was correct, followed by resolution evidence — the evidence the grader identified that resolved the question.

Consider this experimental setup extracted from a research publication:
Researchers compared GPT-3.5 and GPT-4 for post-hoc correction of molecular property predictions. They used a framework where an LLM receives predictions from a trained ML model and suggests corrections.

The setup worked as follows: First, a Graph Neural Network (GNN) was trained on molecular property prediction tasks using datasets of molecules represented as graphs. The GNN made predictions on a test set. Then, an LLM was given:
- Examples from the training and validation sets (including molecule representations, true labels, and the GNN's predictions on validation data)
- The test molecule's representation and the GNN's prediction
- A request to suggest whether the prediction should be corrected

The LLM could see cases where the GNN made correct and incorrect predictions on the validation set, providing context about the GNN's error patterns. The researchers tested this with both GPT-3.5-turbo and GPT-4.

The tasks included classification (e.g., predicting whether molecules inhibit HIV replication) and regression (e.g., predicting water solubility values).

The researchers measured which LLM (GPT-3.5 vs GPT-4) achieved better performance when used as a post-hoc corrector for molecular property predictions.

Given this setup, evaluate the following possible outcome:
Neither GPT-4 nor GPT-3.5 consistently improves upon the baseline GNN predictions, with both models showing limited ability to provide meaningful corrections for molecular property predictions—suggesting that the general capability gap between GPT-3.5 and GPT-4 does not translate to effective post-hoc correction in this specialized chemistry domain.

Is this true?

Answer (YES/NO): NO